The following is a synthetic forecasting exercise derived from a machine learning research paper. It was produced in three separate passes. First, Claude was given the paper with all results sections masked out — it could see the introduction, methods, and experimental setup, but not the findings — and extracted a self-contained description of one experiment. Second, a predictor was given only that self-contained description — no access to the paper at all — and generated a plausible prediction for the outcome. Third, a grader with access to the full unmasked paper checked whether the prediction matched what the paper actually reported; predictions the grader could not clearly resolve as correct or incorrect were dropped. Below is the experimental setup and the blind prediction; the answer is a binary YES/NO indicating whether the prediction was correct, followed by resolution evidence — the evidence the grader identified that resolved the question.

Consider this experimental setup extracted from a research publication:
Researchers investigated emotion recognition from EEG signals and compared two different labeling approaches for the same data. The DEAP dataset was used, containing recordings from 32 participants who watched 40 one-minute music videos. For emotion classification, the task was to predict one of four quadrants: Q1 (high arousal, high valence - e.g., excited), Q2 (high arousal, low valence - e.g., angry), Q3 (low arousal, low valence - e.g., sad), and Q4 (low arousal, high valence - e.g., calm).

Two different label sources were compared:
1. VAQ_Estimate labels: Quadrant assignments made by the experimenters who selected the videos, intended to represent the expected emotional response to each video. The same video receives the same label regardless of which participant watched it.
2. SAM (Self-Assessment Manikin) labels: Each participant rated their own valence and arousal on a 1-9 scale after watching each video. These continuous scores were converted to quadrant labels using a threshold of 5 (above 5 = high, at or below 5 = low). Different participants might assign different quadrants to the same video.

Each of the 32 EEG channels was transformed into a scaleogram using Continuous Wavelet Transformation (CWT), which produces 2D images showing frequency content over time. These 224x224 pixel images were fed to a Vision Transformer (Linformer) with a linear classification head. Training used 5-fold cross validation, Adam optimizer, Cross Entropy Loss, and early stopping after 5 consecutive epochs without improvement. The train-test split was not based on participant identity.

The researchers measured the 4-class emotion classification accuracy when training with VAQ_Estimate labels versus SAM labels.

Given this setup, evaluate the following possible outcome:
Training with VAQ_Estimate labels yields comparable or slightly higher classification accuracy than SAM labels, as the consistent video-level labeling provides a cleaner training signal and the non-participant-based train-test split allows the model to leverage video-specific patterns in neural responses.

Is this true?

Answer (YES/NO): YES